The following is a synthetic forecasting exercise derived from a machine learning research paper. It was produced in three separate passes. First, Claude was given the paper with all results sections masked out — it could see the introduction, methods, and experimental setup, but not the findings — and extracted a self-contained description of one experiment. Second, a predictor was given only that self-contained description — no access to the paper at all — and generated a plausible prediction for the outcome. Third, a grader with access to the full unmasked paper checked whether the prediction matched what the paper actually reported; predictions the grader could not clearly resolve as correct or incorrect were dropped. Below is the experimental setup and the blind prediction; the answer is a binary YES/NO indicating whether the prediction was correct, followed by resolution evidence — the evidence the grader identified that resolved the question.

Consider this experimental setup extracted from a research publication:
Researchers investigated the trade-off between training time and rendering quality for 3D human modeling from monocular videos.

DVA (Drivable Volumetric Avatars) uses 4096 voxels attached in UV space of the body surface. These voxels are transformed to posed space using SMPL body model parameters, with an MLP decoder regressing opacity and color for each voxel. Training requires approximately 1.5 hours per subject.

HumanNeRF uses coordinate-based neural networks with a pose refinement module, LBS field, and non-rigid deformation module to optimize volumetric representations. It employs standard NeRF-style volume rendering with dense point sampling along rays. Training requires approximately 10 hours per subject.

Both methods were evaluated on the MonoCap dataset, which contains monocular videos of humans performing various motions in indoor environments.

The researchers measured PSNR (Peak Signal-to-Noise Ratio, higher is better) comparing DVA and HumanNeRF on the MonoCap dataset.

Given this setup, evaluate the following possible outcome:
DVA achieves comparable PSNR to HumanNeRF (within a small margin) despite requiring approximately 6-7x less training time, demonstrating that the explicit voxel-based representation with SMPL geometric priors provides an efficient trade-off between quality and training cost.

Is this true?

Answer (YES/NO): YES